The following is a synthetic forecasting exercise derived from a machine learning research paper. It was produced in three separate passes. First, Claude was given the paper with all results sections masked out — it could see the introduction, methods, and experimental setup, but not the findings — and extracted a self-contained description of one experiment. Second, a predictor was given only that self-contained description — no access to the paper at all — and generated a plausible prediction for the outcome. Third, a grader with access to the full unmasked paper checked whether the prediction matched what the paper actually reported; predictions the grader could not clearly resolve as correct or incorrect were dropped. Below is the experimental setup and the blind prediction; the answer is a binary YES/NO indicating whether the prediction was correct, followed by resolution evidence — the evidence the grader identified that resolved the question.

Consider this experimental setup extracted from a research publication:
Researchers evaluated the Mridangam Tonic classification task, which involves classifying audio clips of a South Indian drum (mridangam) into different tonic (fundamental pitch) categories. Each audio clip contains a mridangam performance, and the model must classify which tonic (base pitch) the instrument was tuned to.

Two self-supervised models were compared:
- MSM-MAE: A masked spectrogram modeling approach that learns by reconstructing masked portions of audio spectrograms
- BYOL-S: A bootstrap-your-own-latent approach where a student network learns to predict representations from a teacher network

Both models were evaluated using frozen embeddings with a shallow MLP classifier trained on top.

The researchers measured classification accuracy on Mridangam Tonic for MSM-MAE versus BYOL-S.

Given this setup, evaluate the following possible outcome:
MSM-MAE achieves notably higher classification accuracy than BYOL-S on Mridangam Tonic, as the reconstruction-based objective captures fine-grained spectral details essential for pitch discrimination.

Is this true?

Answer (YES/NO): YES